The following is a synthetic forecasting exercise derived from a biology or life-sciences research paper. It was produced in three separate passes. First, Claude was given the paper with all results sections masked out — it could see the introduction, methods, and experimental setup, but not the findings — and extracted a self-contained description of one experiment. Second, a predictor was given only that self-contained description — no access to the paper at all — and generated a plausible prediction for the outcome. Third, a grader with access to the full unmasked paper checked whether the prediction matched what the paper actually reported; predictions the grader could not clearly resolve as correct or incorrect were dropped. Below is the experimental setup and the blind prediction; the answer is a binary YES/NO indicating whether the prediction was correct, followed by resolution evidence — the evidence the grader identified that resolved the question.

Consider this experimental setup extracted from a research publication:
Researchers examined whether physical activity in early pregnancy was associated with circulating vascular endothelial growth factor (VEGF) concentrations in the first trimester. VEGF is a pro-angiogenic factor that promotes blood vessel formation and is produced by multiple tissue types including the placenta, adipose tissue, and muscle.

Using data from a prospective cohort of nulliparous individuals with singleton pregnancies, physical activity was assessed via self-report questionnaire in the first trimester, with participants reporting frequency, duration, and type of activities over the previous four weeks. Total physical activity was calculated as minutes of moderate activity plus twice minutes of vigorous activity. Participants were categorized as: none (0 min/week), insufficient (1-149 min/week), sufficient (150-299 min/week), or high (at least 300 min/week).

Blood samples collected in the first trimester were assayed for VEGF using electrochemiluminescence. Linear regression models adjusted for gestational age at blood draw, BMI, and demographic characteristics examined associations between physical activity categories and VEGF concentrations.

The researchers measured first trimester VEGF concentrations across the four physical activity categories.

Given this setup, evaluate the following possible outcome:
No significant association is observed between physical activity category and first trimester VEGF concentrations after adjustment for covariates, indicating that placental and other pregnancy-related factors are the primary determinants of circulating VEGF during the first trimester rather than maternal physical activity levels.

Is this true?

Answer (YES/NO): NO